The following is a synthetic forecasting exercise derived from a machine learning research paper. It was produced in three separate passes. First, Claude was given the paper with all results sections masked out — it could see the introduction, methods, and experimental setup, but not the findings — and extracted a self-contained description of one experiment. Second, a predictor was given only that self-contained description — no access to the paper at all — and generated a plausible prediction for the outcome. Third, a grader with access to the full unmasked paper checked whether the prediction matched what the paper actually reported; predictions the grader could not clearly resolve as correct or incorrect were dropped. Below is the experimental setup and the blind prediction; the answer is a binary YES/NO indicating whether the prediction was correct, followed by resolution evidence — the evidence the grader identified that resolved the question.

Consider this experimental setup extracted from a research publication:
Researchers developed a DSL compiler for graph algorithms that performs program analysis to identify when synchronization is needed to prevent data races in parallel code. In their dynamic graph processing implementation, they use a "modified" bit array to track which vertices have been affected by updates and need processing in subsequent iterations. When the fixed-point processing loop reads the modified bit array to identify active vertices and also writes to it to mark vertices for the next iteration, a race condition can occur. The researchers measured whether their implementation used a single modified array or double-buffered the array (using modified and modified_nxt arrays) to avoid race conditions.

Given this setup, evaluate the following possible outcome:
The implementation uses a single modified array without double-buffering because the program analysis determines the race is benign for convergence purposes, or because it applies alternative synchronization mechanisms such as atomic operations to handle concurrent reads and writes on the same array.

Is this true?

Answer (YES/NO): NO